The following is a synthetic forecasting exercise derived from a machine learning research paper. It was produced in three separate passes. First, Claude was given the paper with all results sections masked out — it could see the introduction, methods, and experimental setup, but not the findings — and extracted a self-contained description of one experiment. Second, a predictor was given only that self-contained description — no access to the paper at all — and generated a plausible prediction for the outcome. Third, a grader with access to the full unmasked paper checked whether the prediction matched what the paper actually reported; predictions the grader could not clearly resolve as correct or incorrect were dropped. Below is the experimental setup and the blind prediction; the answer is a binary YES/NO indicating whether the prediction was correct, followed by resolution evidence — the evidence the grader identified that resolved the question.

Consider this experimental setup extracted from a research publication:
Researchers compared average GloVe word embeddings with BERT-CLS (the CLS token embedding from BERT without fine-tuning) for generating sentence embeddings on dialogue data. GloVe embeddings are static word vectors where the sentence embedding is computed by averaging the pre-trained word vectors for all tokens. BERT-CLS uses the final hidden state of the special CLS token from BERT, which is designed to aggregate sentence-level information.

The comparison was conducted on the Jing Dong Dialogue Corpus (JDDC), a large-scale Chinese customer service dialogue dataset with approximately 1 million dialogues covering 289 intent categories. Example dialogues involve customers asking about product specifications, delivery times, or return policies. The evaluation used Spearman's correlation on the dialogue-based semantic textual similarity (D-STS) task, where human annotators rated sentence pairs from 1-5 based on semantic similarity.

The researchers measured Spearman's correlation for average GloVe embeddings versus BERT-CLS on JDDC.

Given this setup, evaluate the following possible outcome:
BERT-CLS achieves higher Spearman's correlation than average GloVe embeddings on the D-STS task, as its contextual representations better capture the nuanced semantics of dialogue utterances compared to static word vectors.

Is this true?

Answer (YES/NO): NO